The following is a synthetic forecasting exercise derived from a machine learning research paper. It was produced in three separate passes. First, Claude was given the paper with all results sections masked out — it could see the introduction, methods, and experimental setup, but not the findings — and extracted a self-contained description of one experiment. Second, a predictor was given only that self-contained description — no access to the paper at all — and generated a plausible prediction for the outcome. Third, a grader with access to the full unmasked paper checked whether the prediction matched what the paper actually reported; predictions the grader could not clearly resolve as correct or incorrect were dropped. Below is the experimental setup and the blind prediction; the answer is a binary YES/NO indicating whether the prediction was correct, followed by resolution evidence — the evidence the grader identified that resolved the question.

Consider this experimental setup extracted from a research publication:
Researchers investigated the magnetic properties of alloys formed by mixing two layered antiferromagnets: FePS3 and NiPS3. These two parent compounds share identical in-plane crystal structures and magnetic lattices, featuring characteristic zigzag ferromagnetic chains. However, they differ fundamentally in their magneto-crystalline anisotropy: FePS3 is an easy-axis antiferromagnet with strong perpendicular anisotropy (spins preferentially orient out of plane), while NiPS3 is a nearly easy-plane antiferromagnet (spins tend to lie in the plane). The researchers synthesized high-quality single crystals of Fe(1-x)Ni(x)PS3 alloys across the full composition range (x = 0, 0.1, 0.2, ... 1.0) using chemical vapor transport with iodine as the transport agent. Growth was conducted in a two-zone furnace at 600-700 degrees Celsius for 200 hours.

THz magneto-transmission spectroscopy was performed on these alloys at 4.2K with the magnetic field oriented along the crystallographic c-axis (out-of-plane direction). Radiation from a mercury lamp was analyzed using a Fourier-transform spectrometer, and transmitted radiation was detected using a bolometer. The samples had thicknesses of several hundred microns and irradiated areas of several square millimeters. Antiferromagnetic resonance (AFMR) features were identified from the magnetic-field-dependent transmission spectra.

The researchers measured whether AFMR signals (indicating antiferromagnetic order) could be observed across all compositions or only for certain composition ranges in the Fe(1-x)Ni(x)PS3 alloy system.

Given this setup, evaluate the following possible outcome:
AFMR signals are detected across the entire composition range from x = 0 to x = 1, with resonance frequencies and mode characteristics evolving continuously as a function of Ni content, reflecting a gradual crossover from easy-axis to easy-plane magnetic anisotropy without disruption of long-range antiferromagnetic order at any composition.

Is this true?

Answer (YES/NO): NO